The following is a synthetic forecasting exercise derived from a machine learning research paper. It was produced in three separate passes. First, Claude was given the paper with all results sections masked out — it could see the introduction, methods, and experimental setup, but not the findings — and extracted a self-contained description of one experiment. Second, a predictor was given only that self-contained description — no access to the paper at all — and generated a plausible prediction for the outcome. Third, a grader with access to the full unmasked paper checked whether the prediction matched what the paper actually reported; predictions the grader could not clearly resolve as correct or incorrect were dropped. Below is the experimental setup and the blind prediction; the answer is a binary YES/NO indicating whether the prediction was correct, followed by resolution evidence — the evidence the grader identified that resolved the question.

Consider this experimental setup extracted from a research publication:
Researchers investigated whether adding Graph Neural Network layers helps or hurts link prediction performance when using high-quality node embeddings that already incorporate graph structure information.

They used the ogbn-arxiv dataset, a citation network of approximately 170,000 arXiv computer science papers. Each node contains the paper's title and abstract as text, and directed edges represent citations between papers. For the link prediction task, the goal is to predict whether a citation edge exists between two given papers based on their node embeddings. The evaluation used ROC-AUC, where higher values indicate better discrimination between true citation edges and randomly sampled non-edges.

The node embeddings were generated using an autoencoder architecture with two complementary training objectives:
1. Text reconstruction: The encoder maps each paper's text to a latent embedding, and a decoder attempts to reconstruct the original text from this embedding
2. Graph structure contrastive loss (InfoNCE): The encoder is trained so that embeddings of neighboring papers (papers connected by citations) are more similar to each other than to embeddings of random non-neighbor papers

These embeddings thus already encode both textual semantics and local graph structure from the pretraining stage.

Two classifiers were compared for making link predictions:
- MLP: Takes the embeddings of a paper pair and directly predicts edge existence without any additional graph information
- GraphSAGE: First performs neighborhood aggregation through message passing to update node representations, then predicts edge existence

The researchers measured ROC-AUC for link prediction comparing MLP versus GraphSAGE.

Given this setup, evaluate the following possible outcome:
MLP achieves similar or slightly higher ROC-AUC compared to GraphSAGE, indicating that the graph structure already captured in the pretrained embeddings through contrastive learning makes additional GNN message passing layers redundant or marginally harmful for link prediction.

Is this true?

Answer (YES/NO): YES